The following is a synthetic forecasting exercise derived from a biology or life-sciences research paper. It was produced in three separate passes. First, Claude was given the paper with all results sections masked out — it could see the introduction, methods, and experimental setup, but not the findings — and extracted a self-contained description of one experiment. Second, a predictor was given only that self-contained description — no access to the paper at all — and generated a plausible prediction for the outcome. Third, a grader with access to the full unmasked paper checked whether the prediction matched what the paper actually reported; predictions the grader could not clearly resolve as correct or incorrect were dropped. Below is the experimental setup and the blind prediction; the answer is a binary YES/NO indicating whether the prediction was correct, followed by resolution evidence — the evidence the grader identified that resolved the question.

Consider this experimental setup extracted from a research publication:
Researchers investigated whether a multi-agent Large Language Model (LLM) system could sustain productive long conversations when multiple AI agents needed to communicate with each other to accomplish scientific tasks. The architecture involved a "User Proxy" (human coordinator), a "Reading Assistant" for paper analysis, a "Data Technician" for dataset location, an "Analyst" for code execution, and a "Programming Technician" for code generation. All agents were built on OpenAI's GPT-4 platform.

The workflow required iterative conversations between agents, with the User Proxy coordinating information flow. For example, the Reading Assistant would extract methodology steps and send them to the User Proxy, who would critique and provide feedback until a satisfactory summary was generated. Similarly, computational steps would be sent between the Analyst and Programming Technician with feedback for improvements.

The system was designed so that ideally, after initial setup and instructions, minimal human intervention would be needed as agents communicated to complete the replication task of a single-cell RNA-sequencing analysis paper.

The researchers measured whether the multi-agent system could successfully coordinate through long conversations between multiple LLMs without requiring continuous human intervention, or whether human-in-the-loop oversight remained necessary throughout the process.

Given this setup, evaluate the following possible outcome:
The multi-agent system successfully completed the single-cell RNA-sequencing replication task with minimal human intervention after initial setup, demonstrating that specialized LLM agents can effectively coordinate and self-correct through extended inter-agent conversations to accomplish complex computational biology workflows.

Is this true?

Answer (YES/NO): NO